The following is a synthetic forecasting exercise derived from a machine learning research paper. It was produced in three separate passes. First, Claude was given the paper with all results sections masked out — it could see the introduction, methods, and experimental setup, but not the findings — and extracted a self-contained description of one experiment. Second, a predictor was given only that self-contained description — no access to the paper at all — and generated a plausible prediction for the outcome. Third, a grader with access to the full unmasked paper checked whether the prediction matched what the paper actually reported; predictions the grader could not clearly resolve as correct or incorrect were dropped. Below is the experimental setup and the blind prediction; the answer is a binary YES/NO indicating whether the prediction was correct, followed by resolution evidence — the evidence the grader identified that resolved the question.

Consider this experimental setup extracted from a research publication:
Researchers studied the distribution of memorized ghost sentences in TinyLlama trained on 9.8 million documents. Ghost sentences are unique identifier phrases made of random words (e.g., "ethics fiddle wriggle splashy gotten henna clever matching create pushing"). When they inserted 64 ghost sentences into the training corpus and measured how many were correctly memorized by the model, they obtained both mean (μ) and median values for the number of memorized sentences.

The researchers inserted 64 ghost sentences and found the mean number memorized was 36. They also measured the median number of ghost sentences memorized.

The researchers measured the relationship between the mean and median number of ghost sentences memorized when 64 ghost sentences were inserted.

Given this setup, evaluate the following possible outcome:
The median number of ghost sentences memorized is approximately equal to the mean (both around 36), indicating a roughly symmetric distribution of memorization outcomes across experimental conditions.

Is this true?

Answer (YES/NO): NO